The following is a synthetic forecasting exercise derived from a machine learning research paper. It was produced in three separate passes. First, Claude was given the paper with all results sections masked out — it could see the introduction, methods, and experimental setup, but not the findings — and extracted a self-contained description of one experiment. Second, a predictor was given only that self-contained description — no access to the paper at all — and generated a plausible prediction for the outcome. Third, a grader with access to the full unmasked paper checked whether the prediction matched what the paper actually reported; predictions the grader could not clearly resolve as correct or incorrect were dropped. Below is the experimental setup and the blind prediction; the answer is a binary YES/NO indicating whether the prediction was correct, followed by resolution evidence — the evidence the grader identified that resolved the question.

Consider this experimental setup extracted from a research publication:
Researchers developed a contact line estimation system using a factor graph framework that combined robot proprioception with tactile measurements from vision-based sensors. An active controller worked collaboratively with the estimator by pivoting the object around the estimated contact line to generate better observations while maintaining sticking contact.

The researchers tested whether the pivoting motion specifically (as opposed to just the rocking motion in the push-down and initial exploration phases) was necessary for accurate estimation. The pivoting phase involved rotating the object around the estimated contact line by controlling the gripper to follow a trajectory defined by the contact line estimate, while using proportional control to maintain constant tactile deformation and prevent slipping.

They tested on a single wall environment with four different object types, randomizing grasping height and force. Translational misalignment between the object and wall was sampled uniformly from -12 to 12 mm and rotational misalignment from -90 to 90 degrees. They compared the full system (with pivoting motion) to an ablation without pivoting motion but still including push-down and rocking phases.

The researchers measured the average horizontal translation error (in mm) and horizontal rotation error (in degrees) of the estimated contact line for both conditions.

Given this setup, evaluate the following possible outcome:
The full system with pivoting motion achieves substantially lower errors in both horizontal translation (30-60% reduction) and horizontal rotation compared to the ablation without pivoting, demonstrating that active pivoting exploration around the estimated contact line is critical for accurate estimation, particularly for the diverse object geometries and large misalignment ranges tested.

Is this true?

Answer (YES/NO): NO